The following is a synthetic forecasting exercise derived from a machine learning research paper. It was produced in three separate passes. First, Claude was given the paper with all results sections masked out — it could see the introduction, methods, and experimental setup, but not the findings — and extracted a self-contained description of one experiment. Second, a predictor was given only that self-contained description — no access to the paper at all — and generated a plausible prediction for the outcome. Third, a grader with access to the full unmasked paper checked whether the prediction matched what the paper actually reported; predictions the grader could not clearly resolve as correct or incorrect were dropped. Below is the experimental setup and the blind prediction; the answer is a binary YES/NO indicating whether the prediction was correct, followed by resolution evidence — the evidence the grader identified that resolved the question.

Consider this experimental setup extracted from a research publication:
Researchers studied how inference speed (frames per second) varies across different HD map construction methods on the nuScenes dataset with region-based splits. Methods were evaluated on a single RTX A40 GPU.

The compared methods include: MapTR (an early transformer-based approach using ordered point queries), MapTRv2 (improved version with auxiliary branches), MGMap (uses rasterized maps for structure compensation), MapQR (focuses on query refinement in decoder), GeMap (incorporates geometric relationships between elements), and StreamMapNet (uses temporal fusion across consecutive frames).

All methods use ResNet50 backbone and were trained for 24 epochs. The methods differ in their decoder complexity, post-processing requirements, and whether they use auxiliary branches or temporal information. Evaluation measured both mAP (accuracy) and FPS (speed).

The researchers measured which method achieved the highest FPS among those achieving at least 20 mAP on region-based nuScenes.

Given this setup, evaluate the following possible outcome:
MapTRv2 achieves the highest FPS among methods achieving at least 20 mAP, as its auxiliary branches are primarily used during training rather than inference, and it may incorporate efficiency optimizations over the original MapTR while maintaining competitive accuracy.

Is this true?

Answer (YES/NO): NO